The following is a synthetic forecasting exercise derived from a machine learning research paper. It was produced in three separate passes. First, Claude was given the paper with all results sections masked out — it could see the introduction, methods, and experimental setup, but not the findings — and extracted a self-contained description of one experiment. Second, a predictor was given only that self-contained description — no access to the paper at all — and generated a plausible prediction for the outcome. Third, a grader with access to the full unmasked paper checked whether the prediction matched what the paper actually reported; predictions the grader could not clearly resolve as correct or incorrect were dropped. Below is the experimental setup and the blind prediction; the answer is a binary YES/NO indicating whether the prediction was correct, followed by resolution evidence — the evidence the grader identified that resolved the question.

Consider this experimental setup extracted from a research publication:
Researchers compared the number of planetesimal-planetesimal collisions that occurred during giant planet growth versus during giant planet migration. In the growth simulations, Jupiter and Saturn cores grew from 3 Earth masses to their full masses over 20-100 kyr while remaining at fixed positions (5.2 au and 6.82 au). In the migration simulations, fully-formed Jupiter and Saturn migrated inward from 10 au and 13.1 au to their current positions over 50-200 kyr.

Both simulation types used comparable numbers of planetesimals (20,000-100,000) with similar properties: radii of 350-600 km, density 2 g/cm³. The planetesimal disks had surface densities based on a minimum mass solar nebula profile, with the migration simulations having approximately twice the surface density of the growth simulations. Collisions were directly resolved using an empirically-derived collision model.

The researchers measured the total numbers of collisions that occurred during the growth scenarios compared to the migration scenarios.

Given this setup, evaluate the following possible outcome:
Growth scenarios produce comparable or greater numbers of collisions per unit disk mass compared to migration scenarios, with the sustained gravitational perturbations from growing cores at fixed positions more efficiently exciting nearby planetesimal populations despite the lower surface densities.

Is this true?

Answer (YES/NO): NO